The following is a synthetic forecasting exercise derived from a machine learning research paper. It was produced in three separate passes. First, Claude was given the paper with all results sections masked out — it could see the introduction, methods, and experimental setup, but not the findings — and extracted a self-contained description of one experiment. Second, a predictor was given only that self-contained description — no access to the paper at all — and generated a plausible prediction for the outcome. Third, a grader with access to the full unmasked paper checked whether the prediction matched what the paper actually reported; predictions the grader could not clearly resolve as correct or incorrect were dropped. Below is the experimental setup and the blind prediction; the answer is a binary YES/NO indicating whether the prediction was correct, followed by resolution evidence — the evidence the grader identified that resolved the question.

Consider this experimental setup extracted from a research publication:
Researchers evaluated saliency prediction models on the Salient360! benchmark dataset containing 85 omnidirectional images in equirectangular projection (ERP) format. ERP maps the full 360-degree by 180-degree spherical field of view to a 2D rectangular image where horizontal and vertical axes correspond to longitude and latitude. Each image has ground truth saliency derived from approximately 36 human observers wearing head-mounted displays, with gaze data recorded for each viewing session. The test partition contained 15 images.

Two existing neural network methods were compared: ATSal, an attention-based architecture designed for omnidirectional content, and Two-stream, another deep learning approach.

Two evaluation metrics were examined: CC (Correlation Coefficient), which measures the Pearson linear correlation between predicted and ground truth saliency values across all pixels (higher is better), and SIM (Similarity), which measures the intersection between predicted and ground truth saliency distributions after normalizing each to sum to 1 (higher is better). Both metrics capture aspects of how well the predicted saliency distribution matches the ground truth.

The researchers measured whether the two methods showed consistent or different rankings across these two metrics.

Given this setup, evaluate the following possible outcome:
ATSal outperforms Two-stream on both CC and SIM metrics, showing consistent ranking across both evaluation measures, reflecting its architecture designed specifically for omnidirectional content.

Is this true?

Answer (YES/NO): NO